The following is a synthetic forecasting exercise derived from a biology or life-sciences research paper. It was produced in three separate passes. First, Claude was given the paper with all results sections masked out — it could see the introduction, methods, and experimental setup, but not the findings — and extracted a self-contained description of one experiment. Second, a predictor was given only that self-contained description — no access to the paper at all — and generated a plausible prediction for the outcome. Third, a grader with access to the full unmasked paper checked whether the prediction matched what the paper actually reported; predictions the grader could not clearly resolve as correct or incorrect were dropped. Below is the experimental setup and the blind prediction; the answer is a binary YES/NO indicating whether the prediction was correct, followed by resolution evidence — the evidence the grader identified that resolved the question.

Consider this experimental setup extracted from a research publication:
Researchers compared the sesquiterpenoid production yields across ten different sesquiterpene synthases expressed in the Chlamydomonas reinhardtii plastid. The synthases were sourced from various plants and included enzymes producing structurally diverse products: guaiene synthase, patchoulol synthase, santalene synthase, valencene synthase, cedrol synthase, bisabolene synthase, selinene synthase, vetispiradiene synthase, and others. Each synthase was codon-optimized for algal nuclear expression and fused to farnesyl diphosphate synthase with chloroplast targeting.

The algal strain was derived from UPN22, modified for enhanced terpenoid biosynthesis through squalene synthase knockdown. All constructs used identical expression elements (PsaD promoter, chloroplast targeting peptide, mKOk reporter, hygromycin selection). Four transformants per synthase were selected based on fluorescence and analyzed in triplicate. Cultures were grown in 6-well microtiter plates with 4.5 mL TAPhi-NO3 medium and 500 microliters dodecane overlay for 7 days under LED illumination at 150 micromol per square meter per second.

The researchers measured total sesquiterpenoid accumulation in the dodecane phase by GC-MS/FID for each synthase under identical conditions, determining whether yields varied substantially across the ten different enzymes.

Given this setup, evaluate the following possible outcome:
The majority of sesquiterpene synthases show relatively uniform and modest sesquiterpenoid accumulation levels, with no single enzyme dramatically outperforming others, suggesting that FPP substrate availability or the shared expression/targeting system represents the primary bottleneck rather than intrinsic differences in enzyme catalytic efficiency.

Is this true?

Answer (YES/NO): NO